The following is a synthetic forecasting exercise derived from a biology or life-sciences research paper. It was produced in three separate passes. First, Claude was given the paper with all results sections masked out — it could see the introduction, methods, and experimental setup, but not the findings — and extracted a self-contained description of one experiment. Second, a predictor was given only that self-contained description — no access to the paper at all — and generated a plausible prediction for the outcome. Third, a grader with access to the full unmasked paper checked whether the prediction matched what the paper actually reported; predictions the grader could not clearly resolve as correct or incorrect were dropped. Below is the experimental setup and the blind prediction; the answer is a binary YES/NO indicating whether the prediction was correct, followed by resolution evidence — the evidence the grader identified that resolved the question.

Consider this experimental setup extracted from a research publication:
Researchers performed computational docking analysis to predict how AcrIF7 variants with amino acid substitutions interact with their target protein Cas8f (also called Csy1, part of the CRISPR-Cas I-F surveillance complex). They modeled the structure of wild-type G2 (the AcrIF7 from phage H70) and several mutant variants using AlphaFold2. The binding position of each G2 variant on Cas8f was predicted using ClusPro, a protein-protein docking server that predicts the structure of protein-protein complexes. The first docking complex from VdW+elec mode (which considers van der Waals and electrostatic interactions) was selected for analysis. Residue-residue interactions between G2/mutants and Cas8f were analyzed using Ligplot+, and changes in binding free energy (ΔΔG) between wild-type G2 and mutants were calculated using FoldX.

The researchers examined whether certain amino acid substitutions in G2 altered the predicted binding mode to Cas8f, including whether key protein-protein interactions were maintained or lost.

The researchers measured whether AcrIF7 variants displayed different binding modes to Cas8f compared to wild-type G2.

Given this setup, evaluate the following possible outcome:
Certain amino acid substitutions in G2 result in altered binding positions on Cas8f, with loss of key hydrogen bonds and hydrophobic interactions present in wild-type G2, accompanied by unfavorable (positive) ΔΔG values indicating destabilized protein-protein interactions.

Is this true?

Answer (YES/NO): NO